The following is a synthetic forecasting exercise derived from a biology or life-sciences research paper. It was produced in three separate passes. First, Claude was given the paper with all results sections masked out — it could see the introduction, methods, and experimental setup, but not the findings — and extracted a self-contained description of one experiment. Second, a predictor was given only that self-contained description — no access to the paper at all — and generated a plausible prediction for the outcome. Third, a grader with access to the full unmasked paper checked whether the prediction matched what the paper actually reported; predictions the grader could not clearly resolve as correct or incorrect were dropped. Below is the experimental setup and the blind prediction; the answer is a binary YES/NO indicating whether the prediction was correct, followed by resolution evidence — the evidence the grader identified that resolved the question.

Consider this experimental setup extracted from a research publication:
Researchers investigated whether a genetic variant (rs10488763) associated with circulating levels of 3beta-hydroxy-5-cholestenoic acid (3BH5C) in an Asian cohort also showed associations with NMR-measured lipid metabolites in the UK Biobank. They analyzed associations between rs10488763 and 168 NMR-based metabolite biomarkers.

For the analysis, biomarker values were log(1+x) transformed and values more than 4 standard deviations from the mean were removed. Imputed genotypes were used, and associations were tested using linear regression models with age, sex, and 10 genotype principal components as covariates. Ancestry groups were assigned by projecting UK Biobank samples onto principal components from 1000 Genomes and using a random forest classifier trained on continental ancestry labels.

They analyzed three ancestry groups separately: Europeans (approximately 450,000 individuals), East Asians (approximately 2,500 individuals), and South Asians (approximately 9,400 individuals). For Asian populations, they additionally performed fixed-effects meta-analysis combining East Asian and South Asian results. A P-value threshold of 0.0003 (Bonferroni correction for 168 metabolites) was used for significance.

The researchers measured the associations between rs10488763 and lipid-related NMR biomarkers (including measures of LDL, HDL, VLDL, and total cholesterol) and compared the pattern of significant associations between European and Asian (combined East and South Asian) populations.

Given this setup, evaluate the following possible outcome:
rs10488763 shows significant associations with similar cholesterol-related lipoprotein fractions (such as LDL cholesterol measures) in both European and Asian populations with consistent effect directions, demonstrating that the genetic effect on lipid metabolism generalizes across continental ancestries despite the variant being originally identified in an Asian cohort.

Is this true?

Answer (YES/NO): NO